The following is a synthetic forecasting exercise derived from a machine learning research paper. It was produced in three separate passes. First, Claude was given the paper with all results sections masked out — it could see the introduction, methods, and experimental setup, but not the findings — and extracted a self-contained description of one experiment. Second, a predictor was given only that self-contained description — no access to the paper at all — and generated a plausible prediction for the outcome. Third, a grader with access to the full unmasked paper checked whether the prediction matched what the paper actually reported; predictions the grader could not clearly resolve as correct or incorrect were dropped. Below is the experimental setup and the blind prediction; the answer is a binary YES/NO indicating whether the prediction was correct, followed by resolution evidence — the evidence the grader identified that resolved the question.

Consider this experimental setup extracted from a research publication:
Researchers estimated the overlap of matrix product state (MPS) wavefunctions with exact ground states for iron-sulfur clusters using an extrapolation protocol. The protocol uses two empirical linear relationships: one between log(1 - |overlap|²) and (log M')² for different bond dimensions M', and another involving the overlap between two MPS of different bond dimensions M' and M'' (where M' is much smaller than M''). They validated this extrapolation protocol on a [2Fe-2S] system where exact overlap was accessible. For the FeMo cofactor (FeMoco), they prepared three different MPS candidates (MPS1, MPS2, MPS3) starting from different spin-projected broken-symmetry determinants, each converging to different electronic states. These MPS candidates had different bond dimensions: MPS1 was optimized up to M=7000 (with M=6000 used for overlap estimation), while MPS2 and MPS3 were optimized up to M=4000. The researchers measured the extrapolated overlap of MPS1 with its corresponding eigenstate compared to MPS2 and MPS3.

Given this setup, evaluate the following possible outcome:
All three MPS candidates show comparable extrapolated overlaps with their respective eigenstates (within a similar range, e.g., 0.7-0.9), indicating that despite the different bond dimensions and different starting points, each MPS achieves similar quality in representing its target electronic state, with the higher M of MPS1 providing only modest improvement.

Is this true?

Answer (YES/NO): NO